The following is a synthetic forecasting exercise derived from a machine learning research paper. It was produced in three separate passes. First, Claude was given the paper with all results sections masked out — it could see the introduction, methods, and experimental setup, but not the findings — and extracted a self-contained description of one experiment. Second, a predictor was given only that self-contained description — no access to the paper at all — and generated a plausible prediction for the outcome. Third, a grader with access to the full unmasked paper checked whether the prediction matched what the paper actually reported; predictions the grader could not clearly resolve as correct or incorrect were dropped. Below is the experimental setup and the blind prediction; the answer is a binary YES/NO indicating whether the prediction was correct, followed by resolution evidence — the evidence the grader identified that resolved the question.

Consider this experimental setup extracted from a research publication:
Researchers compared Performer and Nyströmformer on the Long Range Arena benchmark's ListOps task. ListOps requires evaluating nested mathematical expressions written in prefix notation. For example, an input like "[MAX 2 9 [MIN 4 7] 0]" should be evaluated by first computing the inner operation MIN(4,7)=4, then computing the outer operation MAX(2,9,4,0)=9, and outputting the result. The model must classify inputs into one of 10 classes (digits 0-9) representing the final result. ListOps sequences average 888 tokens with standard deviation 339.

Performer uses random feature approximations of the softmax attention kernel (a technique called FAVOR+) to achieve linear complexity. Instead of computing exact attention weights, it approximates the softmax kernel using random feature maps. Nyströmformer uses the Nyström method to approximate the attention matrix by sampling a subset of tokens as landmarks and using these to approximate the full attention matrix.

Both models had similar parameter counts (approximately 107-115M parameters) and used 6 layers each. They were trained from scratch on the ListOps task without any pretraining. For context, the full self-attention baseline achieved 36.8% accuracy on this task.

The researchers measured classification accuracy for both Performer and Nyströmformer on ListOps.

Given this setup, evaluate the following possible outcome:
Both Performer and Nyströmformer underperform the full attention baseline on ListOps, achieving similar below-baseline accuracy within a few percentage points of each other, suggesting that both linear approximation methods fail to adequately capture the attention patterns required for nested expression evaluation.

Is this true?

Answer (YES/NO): YES